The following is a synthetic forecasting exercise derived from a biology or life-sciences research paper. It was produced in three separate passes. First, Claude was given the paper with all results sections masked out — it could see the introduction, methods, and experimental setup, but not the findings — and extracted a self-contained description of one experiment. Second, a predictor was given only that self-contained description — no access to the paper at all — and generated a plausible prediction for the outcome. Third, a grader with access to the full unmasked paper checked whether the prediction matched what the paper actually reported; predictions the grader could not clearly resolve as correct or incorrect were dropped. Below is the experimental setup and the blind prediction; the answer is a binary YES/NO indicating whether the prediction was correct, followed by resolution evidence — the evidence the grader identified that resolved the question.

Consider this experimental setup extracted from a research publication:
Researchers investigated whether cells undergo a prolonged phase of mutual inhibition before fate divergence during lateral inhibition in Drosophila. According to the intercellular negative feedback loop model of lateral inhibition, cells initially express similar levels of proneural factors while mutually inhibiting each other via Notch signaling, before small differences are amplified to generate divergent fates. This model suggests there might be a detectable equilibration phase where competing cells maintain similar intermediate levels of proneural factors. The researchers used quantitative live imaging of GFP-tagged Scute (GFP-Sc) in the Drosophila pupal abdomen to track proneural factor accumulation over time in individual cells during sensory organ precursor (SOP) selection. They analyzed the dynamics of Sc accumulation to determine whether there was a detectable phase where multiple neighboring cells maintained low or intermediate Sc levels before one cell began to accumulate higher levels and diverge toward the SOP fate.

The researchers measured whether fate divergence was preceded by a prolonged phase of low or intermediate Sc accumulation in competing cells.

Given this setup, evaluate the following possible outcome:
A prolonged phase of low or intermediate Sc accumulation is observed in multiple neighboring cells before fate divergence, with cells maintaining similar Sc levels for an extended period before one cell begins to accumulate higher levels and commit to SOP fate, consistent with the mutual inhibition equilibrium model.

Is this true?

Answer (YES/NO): NO